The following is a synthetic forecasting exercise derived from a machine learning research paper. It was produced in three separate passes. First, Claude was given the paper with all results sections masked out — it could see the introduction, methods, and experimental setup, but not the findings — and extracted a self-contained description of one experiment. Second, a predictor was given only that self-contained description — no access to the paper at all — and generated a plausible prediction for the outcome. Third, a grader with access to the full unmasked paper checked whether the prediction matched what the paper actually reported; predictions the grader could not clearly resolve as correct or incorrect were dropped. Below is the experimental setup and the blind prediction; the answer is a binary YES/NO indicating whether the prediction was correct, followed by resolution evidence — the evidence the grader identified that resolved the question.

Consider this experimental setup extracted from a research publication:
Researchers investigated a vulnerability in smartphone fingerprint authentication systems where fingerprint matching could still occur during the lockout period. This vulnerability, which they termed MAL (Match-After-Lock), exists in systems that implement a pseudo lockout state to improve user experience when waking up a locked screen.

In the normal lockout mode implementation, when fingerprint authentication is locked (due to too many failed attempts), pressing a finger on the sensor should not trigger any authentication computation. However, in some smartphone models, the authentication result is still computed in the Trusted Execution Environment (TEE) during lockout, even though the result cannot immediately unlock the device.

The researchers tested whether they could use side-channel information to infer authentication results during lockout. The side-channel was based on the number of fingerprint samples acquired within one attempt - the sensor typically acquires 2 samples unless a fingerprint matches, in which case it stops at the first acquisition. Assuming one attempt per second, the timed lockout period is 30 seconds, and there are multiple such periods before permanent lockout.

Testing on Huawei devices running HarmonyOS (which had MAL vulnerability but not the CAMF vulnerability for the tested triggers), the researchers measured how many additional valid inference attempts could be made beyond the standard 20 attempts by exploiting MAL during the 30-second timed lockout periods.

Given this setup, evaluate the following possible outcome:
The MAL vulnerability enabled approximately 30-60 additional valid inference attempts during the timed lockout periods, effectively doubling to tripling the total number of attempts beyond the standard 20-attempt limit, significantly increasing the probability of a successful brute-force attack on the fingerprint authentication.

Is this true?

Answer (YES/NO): NO